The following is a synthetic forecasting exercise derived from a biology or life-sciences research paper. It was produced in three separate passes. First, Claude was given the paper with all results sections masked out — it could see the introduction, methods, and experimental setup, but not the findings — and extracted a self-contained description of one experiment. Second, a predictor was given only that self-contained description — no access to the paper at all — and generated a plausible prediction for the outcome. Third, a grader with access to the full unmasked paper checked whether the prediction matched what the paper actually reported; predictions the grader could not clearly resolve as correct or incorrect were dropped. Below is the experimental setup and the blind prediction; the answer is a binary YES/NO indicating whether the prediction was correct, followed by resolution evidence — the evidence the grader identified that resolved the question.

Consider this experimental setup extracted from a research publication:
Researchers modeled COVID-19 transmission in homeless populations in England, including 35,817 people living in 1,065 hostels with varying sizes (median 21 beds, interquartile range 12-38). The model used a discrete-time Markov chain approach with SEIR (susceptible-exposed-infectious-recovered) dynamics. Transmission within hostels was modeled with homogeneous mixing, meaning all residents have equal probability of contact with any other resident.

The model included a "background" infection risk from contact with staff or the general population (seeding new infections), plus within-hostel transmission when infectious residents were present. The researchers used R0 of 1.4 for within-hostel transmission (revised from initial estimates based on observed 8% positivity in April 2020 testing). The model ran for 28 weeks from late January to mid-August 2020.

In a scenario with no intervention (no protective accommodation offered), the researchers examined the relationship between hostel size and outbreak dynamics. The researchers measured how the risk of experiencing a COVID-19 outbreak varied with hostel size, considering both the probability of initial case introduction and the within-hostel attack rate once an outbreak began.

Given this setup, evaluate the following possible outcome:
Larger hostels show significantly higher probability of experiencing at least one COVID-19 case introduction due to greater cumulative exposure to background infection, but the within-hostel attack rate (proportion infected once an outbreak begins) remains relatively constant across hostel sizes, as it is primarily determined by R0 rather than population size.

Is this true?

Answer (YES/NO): NO